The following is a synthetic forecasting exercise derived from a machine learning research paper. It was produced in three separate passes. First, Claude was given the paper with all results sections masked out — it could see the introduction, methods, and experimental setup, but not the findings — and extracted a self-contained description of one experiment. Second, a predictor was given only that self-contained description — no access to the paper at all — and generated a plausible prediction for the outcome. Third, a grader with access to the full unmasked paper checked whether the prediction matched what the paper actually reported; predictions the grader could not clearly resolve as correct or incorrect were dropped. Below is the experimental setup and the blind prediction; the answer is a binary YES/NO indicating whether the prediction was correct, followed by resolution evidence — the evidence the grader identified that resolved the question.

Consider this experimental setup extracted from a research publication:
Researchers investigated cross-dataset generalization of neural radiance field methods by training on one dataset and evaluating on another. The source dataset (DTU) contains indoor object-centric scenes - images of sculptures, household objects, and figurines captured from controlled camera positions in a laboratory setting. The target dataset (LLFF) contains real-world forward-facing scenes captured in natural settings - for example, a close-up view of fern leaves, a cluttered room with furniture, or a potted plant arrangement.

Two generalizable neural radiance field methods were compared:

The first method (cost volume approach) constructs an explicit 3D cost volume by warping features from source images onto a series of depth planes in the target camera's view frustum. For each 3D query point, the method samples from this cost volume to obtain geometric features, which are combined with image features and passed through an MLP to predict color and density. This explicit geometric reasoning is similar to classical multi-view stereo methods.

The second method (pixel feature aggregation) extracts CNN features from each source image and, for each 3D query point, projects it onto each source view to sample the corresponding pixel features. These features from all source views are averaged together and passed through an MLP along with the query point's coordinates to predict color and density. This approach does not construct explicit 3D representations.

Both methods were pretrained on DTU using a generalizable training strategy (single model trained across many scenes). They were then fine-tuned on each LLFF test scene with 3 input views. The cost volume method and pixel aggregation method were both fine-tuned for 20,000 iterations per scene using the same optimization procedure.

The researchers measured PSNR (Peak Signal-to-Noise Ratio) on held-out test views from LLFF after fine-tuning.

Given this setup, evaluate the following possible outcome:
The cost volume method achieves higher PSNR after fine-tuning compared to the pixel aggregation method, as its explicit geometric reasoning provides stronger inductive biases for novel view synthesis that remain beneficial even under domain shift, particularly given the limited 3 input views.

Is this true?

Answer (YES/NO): YES